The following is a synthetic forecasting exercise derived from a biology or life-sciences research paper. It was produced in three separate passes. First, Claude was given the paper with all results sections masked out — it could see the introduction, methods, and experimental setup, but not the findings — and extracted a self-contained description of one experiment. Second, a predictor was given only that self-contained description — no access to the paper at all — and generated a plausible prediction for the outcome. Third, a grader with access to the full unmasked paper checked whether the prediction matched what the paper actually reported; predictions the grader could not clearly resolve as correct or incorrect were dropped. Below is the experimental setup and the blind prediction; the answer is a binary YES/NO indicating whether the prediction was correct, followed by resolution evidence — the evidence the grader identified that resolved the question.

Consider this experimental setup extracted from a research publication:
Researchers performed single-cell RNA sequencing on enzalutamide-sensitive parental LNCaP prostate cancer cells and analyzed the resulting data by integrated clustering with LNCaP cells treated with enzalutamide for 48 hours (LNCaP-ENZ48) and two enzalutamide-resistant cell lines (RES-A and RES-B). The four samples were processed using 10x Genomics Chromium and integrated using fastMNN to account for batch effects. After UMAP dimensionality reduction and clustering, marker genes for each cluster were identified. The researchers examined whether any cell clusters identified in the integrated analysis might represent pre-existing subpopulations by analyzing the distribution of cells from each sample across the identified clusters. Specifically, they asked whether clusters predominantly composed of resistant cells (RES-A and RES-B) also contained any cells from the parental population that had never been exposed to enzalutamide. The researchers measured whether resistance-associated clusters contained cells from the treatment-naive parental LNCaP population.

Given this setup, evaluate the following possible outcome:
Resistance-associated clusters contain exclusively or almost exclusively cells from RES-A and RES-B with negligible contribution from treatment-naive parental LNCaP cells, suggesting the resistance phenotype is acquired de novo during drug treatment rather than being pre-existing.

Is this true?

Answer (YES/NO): NO